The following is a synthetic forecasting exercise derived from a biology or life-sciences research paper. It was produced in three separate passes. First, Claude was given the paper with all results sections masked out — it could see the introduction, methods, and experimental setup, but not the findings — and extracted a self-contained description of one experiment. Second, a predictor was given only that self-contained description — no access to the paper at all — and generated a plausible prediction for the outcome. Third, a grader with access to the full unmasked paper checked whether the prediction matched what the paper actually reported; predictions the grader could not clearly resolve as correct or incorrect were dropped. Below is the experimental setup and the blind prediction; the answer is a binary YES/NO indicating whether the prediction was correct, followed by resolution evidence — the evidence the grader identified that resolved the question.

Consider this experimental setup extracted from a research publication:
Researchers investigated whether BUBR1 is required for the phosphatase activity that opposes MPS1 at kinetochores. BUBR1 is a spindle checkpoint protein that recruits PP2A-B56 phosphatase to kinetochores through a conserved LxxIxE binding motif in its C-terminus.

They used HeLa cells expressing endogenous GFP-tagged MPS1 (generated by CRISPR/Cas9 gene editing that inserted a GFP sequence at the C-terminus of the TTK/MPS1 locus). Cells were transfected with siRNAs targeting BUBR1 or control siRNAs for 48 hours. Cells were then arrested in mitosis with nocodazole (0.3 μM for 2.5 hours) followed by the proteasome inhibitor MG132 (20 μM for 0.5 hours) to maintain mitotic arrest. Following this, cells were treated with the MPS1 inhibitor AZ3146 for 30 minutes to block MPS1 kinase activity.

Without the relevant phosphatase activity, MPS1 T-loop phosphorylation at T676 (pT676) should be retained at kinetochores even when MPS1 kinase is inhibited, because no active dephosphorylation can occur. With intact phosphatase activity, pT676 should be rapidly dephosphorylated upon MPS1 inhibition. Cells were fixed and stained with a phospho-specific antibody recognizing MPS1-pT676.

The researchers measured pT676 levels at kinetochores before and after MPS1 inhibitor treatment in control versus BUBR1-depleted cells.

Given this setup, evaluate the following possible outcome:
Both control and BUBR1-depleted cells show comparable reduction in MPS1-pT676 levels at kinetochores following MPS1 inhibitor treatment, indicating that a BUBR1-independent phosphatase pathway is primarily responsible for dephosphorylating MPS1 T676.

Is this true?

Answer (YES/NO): NO